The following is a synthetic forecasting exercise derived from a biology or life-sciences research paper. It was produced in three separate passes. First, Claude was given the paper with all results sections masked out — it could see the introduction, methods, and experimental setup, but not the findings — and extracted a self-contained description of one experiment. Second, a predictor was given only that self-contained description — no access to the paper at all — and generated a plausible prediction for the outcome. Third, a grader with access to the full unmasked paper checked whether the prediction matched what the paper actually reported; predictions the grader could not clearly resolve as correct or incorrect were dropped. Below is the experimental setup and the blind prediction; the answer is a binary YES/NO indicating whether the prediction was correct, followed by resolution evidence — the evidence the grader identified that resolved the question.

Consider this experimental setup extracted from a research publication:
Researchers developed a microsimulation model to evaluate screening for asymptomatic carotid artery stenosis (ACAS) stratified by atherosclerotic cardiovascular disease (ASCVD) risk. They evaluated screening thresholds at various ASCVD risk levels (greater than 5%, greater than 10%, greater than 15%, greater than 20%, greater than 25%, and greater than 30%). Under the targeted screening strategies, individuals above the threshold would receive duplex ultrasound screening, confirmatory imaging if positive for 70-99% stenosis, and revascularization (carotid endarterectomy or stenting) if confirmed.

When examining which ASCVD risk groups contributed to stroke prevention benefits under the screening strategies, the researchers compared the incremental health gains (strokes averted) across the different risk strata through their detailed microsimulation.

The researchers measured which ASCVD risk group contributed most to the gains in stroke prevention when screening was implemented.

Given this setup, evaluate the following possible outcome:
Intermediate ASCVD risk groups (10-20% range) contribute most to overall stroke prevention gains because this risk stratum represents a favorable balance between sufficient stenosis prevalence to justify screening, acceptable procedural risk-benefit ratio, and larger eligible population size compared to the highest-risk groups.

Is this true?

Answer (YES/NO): NO